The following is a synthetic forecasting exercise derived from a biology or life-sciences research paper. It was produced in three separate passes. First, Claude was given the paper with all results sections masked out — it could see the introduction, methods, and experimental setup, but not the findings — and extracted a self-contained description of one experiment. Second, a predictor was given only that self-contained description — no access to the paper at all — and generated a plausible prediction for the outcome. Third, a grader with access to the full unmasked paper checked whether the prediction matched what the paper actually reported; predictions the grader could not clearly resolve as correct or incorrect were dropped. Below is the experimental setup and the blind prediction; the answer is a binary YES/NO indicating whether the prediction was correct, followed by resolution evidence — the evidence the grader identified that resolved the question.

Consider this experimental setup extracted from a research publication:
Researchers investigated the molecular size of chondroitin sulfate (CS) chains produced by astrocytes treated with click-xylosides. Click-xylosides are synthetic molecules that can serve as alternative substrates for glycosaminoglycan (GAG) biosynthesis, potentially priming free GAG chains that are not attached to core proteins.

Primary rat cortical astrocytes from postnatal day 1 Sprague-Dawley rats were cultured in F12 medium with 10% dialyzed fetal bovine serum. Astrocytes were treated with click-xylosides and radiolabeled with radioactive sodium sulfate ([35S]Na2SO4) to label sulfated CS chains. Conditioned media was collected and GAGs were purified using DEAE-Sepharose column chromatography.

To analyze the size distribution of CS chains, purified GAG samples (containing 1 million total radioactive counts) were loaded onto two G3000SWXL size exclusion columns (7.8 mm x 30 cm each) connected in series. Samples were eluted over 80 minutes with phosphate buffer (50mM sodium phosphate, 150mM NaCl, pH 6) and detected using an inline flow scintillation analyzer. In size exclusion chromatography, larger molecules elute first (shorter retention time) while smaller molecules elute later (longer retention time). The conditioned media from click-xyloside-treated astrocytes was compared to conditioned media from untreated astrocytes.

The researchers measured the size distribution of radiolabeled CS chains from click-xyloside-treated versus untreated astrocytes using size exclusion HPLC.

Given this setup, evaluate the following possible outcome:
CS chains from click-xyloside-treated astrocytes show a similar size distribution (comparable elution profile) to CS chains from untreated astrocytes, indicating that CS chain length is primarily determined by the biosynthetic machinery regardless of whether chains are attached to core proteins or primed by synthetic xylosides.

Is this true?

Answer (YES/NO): NO